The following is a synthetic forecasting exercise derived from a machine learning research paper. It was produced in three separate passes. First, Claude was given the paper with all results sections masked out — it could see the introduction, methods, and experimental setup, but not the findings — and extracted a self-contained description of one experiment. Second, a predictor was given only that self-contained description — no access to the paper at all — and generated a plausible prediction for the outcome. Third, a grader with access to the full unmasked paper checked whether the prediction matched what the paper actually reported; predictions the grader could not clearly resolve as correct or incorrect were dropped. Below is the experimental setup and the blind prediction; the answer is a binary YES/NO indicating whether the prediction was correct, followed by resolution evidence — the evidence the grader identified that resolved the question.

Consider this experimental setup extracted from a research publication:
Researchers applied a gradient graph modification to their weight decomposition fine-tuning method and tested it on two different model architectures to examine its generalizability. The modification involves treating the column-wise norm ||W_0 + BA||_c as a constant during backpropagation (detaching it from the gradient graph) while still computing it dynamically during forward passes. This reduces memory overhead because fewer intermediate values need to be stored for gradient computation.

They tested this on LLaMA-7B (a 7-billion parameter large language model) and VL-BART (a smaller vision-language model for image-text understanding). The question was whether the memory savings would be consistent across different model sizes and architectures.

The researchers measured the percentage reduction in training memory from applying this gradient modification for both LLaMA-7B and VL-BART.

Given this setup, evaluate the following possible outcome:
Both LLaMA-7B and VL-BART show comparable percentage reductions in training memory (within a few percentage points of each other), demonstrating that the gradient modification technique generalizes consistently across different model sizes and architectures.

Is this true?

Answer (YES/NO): NO